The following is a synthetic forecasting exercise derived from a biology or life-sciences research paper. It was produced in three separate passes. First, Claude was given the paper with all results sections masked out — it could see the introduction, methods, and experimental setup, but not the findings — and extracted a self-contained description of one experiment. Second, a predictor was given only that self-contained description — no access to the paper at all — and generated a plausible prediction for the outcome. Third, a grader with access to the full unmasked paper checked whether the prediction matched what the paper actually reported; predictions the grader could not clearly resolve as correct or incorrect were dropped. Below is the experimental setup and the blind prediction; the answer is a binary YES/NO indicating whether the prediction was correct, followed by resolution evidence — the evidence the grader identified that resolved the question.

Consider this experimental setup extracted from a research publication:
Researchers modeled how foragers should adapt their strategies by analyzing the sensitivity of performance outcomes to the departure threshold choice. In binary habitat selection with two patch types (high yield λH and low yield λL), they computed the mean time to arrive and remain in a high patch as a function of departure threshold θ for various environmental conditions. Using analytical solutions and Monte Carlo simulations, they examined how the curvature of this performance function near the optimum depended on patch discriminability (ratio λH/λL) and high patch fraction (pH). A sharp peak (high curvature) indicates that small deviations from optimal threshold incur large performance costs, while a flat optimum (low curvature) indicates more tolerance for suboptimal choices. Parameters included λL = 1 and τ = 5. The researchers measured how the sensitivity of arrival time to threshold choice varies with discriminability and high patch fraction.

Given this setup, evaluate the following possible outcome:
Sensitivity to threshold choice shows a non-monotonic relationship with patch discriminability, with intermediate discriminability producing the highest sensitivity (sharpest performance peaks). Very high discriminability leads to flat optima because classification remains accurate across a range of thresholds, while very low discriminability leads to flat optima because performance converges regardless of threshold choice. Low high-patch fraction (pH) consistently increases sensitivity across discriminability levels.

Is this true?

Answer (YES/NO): NO